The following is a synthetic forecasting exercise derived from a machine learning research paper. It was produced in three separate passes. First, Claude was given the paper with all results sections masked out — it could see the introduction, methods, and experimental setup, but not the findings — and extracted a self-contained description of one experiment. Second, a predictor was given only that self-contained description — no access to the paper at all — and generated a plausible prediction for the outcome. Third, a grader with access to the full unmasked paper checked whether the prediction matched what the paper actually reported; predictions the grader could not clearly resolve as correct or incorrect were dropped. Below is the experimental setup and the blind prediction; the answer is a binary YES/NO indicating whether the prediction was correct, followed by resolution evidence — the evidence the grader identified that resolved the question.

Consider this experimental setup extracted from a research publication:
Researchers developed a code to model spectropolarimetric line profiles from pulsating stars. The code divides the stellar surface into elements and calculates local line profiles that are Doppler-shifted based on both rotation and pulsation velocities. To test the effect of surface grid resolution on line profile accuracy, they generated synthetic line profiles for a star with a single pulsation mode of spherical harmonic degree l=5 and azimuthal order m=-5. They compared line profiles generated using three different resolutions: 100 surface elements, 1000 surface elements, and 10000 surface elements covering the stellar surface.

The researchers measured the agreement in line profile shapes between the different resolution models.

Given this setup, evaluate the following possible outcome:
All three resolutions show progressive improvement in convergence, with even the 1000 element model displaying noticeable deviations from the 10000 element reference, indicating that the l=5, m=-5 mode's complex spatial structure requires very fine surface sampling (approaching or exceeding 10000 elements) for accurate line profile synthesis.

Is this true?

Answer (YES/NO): NO